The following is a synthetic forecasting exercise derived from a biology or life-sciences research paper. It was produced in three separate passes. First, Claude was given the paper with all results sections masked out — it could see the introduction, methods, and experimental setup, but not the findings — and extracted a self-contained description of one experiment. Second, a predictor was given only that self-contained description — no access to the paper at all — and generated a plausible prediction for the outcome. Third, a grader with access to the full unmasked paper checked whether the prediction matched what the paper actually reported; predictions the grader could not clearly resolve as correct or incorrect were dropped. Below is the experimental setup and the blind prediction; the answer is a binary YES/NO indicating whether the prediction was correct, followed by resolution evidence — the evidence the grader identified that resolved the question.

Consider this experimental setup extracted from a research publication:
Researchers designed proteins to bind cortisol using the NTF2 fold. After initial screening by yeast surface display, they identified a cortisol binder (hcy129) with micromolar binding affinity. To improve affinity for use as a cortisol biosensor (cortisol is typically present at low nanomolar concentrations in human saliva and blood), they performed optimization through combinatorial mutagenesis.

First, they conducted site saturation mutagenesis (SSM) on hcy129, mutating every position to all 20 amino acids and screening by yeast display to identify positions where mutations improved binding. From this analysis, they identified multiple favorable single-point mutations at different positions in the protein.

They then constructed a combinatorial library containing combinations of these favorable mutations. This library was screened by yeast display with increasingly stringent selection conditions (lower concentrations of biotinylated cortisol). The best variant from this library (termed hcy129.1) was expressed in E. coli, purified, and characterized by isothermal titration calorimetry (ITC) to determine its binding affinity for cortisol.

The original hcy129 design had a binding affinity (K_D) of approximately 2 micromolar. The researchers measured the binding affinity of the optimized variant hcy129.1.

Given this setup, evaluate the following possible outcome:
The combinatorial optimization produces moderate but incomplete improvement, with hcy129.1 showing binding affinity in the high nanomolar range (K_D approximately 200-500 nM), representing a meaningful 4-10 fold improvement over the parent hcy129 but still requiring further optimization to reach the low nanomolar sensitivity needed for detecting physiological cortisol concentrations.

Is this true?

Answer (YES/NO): NO